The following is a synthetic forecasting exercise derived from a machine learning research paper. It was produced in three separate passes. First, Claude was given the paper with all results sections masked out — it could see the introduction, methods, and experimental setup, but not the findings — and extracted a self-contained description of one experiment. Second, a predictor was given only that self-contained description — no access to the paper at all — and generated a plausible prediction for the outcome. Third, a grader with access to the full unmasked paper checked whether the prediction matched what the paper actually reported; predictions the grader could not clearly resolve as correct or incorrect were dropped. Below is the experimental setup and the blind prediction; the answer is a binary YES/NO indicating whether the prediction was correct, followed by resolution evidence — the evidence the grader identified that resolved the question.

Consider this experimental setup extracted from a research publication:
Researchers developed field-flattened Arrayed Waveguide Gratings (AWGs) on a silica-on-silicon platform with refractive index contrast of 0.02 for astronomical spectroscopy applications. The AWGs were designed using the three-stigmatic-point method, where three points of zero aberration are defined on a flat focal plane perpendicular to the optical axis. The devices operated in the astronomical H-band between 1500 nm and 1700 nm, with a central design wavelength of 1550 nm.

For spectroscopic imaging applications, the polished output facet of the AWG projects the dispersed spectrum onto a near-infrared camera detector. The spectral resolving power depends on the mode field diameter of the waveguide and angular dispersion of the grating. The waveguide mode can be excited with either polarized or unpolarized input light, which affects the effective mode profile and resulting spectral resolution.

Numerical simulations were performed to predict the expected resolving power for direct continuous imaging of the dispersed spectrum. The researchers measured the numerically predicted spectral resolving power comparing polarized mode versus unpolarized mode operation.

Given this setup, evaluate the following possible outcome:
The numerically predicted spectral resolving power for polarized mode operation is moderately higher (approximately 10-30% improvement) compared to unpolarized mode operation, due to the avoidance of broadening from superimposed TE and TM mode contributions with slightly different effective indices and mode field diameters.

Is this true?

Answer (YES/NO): NO